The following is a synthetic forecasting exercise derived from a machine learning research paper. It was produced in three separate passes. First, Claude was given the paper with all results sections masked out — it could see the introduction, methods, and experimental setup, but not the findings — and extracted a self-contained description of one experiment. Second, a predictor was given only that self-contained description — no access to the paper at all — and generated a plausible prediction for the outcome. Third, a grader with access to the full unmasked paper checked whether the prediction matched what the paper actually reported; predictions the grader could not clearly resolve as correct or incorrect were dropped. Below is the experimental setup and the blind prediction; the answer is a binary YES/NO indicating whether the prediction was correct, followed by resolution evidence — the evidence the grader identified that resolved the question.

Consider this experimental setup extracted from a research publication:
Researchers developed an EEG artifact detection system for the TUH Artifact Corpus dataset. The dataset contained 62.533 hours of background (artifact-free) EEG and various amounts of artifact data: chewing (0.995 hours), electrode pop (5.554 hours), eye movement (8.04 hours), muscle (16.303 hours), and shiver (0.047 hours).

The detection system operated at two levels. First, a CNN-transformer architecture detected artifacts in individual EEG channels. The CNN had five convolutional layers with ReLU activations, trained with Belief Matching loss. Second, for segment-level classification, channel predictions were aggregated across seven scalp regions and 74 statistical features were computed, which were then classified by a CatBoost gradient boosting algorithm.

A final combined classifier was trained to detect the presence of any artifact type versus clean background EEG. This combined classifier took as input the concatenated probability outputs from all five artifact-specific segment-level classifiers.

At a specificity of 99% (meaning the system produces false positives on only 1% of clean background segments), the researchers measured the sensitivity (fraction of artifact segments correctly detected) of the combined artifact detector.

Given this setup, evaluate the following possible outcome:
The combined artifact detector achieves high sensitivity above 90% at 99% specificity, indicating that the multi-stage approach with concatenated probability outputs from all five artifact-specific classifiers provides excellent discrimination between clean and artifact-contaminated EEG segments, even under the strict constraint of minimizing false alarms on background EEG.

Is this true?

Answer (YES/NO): NO